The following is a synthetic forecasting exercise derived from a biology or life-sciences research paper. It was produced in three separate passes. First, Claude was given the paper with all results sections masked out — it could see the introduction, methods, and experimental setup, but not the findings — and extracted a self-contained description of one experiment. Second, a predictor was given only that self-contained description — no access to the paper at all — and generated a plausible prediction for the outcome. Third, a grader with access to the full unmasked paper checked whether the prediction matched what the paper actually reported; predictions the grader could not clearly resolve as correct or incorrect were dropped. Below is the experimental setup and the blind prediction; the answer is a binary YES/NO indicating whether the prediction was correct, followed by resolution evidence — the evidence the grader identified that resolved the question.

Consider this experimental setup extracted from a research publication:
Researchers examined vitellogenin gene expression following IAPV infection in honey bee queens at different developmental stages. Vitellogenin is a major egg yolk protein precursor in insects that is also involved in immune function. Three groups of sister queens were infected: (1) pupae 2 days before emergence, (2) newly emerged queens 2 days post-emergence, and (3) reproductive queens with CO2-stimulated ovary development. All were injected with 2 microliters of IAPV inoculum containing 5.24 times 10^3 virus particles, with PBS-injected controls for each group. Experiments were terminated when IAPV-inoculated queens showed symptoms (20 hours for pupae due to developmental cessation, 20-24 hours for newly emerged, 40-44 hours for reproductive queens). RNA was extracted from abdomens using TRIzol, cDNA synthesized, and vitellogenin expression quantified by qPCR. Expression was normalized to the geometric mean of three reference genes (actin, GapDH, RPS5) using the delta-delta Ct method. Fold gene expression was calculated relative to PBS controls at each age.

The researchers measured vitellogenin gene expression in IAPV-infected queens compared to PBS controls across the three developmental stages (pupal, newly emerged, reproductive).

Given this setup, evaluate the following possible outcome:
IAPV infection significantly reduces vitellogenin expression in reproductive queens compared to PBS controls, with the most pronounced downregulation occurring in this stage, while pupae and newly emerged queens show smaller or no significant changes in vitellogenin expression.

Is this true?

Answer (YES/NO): NO